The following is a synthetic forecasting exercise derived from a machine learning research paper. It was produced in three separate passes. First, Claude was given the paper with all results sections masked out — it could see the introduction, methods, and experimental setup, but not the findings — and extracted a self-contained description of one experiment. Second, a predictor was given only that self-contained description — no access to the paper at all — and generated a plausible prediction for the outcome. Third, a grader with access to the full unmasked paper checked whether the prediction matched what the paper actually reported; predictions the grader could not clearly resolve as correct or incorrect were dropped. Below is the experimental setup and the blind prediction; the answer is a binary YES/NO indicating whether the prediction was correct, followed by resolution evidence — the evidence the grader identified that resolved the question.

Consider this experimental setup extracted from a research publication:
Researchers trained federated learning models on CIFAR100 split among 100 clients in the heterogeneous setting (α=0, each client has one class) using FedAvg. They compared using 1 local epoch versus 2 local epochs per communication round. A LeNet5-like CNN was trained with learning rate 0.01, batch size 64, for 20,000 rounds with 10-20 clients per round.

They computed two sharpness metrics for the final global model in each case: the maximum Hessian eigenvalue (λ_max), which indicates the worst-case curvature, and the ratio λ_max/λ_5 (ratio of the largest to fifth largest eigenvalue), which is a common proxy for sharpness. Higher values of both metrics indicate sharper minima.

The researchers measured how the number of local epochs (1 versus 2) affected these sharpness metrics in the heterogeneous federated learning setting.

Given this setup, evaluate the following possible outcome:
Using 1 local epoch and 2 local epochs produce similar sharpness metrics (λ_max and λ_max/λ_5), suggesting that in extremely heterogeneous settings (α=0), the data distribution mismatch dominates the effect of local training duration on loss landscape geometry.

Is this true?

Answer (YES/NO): NO